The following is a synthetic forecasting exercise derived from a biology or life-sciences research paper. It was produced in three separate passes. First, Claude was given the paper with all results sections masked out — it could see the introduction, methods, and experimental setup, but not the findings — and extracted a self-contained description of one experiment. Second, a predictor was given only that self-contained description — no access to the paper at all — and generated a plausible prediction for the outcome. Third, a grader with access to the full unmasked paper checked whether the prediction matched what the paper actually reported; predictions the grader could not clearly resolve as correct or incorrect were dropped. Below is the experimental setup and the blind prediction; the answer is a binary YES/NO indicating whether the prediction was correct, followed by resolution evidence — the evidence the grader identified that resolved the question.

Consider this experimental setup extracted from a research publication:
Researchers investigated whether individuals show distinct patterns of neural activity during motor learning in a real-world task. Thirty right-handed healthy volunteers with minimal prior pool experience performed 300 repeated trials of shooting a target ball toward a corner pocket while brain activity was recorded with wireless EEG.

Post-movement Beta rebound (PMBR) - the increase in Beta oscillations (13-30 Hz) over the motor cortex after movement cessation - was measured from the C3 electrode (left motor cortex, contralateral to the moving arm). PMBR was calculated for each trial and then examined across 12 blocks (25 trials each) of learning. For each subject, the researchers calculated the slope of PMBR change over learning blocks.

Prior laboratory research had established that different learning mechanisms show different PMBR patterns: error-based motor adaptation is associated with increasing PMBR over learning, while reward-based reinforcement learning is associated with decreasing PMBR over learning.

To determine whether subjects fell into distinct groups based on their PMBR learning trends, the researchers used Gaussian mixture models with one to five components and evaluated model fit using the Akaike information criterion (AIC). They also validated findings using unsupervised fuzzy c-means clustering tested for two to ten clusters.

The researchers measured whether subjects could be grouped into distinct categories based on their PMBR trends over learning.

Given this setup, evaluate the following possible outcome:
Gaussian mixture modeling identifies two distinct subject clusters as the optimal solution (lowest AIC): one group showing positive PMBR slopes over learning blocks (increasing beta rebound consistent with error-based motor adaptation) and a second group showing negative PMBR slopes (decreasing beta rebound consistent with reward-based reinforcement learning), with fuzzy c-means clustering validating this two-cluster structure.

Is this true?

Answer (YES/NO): YES